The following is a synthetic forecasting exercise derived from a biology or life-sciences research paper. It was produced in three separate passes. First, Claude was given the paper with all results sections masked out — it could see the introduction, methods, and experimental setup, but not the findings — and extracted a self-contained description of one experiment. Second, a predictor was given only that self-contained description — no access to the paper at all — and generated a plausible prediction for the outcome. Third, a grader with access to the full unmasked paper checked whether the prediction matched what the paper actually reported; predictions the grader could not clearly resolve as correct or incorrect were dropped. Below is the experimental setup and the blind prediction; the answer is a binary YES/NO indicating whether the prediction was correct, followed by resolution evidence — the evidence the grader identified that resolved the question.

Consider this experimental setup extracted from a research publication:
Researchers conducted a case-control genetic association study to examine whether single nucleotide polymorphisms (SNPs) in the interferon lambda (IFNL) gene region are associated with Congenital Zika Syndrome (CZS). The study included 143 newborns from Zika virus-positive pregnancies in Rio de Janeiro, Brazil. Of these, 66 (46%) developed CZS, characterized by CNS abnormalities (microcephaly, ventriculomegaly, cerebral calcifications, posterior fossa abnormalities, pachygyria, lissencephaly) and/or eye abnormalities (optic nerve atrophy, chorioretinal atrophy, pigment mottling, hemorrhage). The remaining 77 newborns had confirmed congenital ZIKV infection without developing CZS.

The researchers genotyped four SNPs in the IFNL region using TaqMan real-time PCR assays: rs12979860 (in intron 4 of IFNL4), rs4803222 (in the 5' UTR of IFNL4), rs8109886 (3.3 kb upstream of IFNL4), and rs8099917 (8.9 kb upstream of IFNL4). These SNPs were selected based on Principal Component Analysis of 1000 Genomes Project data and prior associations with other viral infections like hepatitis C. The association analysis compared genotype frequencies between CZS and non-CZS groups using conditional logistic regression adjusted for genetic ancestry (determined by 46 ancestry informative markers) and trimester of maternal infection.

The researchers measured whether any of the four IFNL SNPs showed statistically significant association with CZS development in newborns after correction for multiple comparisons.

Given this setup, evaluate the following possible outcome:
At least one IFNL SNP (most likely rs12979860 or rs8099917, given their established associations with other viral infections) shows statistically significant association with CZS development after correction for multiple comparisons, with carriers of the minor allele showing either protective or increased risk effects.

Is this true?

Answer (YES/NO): NO